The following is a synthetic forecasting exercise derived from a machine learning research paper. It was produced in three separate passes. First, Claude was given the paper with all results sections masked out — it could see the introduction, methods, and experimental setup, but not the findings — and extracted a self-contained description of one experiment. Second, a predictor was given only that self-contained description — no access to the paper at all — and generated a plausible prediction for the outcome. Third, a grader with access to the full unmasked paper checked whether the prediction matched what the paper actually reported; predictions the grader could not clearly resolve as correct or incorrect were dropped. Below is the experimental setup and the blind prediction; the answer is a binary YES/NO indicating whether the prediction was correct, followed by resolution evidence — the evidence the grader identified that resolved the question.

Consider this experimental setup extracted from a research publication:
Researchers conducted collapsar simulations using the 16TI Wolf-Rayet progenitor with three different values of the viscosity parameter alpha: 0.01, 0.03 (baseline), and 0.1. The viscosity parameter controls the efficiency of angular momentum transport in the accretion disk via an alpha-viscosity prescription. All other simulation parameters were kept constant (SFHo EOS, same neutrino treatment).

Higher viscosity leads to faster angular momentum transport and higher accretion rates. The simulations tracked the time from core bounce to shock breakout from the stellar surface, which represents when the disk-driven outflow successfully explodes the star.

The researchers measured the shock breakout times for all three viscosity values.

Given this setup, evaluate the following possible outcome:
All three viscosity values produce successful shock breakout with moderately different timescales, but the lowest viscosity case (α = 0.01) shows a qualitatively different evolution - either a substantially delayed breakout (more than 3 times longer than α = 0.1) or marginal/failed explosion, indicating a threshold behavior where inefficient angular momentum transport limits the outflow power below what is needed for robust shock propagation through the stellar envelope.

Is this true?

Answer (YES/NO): NO